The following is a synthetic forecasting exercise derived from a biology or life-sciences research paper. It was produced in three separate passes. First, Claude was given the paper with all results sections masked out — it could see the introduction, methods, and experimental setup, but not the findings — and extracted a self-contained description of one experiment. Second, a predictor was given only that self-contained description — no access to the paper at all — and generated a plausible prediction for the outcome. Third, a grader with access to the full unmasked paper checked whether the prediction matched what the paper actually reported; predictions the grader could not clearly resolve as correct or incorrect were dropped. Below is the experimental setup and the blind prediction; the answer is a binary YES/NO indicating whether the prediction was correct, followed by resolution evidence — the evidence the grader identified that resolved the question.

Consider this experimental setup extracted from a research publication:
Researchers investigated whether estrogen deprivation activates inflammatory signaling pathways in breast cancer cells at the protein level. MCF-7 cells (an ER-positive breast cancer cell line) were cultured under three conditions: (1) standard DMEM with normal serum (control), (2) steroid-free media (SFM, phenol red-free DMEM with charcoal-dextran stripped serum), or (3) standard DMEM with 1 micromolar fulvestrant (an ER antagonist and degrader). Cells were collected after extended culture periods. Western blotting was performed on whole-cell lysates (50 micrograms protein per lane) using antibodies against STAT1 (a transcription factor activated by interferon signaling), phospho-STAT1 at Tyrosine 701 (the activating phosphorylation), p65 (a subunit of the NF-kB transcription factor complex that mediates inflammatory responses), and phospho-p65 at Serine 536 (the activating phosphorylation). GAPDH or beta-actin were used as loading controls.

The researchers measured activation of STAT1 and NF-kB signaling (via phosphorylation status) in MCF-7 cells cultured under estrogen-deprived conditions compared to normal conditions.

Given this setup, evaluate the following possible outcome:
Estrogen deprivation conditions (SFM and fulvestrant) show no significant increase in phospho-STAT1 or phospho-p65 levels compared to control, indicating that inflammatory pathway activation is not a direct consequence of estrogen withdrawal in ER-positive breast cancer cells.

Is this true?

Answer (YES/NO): NO